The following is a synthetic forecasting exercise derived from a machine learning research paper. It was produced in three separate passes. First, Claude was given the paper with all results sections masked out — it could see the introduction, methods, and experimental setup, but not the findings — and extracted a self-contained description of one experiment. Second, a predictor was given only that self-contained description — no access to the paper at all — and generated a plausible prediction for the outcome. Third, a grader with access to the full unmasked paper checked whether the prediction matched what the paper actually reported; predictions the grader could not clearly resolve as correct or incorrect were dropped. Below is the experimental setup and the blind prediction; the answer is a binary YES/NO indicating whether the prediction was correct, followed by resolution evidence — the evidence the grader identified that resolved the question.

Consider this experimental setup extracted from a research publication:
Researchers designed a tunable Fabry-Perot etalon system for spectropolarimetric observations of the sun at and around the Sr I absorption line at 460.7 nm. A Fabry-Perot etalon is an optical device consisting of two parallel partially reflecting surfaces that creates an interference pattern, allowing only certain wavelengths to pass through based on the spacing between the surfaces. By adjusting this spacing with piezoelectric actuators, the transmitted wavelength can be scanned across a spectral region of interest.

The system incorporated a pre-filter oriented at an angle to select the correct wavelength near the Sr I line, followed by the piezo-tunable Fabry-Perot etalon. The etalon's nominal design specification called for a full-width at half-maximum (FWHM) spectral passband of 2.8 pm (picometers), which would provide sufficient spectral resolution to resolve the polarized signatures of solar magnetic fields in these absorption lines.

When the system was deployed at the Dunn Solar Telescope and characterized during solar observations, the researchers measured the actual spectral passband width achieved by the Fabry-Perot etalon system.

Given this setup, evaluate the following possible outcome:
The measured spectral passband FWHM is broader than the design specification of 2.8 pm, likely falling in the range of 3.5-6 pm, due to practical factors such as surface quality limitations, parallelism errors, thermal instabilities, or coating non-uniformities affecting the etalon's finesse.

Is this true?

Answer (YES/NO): NO